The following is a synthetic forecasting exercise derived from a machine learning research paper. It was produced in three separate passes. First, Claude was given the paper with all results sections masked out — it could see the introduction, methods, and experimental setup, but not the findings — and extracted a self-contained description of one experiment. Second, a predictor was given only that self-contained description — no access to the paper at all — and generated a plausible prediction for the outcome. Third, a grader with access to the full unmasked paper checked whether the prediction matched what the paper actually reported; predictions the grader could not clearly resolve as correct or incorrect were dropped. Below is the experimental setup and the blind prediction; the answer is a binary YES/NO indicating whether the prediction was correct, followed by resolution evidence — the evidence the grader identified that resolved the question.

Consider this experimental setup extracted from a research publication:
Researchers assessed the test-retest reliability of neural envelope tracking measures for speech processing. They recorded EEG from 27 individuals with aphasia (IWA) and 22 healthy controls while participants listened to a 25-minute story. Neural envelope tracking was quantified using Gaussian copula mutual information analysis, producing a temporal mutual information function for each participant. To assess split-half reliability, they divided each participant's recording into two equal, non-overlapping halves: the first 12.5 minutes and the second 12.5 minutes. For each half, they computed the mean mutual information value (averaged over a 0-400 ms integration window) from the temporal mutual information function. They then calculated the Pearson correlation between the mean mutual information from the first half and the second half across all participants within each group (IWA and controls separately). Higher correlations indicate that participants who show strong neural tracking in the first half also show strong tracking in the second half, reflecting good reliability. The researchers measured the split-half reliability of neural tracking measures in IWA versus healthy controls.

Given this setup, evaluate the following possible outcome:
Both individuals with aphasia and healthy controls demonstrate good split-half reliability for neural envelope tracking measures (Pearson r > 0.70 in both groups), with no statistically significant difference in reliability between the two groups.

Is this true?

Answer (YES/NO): NO